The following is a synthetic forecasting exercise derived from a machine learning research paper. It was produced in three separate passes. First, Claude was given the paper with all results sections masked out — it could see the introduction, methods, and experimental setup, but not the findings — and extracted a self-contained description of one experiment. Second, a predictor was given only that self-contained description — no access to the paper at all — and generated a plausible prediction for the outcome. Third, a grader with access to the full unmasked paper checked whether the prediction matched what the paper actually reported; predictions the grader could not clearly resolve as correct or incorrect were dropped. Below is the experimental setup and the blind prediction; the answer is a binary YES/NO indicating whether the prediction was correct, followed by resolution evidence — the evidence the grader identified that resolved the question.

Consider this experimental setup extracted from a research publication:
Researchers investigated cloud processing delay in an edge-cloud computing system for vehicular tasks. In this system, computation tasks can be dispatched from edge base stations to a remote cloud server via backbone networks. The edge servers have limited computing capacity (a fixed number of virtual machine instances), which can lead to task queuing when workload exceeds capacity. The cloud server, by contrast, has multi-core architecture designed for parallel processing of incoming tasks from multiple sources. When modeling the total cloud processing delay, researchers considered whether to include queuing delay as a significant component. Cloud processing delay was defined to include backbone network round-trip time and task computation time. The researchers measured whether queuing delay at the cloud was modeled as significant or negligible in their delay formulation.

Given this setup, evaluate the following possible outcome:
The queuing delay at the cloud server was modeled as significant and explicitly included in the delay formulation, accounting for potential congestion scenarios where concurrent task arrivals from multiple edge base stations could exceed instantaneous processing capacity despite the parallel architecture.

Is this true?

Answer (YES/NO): NO